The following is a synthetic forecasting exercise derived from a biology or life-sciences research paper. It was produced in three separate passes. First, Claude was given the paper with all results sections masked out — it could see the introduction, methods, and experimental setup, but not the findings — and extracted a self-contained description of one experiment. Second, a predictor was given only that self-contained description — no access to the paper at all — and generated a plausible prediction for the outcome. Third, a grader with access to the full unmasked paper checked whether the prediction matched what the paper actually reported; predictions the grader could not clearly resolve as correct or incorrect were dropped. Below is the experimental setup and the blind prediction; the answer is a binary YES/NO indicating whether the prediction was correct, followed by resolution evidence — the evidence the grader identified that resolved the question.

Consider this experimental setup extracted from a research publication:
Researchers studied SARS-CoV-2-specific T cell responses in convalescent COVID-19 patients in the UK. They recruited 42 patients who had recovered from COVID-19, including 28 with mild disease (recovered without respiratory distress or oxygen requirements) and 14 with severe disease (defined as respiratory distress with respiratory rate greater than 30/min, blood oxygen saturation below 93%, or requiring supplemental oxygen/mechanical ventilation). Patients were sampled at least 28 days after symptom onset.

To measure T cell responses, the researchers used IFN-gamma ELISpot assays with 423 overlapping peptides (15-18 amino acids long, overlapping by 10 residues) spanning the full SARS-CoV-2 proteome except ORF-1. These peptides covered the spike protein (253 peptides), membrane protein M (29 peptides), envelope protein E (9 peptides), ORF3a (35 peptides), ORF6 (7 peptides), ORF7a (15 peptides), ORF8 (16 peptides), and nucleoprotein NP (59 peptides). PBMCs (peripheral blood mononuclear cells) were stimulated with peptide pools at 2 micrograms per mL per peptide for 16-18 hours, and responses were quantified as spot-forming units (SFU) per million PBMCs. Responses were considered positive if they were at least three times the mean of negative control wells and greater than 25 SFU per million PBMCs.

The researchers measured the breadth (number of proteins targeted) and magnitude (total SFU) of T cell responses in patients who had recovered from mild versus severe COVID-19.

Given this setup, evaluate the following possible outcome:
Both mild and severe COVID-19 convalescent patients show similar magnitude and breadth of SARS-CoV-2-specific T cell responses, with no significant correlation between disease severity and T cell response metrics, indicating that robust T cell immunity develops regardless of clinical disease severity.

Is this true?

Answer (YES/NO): NO